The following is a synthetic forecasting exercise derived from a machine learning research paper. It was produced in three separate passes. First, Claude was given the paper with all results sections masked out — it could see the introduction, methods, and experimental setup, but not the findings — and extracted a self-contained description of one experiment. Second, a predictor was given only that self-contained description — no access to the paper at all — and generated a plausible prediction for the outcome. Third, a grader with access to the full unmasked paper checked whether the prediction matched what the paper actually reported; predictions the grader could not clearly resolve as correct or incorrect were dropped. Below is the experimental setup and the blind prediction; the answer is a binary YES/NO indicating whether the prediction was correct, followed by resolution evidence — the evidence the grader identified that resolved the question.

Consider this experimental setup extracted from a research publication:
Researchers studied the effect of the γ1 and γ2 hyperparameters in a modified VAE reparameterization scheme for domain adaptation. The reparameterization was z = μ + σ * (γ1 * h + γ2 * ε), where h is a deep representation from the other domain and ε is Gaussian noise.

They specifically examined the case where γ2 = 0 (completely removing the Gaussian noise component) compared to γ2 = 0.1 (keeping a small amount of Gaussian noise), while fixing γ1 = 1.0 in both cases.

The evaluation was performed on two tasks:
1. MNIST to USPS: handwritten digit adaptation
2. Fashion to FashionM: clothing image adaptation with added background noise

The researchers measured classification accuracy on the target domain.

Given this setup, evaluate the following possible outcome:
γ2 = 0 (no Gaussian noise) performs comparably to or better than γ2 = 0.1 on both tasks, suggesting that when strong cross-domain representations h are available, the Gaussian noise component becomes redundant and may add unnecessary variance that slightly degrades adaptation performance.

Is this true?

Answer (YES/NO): NO